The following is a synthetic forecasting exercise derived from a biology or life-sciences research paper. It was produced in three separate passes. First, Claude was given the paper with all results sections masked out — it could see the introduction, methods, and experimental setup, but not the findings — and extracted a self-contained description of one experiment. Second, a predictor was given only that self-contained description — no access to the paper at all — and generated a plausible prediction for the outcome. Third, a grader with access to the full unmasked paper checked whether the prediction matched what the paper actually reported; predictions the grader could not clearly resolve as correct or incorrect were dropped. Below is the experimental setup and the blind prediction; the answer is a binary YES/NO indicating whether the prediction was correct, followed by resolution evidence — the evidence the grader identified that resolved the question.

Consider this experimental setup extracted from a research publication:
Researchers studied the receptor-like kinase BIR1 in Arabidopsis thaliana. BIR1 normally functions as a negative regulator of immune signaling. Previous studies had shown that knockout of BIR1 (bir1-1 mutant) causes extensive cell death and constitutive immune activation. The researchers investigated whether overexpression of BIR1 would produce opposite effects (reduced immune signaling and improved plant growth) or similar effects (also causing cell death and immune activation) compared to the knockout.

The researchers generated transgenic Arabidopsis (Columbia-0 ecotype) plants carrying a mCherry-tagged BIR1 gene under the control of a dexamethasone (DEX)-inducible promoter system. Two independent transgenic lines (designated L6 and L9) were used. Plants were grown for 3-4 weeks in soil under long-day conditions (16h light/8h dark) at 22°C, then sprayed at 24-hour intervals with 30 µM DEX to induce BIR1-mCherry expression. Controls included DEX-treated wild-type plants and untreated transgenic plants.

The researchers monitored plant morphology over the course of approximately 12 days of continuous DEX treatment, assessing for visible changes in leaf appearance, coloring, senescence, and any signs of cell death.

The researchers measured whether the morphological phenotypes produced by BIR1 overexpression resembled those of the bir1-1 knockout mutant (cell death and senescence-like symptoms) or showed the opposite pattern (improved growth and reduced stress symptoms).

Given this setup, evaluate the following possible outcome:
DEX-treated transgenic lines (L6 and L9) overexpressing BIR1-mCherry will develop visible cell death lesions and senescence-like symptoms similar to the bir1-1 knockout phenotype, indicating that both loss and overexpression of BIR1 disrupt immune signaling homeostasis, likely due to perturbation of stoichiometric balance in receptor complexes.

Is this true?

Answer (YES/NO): YES